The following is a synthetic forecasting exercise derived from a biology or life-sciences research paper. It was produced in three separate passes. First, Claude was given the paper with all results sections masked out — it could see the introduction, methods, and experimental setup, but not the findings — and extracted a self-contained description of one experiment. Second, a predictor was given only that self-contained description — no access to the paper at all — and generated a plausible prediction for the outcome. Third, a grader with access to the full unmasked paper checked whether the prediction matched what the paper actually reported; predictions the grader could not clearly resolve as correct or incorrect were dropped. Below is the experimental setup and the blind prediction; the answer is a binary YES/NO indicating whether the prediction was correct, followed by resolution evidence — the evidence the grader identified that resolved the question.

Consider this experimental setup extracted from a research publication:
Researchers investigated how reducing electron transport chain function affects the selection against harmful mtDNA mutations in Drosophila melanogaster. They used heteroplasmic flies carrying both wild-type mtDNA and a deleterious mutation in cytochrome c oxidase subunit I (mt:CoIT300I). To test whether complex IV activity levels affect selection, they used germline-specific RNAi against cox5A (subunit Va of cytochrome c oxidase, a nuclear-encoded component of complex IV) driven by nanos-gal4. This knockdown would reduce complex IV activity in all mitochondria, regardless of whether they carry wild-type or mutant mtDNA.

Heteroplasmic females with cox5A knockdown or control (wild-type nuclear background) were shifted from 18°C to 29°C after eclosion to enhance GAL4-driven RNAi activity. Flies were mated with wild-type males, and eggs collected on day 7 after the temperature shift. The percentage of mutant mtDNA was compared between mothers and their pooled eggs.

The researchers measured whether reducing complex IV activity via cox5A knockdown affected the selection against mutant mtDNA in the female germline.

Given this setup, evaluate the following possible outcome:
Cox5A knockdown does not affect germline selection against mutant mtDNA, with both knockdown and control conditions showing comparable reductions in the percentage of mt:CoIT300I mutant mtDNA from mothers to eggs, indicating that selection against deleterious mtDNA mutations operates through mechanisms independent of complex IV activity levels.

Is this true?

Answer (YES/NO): NO